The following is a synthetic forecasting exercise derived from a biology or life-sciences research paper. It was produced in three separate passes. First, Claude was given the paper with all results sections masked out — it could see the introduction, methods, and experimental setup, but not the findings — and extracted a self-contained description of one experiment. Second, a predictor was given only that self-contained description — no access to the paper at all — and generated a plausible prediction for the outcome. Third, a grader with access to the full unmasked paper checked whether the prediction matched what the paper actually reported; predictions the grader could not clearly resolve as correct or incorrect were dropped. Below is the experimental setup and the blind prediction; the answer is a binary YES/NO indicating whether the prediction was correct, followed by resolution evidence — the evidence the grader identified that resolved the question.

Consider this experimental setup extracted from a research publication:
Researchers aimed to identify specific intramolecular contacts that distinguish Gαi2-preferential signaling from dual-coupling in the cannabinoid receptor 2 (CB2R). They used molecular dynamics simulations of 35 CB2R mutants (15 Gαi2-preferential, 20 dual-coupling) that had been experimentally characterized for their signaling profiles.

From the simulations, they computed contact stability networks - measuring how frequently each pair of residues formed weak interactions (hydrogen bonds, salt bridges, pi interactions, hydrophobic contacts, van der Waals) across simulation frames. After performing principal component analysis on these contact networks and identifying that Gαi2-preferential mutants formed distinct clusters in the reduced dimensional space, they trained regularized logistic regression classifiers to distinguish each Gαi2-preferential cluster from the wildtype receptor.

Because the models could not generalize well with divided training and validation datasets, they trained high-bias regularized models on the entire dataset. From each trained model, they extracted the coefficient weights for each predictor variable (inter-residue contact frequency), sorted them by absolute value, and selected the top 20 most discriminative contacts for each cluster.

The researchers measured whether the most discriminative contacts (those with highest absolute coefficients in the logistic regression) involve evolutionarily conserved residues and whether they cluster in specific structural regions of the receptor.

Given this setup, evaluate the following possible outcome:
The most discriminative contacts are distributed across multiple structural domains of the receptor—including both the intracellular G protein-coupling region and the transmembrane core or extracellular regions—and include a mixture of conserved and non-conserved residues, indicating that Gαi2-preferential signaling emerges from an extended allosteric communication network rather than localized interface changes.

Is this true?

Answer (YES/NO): YES